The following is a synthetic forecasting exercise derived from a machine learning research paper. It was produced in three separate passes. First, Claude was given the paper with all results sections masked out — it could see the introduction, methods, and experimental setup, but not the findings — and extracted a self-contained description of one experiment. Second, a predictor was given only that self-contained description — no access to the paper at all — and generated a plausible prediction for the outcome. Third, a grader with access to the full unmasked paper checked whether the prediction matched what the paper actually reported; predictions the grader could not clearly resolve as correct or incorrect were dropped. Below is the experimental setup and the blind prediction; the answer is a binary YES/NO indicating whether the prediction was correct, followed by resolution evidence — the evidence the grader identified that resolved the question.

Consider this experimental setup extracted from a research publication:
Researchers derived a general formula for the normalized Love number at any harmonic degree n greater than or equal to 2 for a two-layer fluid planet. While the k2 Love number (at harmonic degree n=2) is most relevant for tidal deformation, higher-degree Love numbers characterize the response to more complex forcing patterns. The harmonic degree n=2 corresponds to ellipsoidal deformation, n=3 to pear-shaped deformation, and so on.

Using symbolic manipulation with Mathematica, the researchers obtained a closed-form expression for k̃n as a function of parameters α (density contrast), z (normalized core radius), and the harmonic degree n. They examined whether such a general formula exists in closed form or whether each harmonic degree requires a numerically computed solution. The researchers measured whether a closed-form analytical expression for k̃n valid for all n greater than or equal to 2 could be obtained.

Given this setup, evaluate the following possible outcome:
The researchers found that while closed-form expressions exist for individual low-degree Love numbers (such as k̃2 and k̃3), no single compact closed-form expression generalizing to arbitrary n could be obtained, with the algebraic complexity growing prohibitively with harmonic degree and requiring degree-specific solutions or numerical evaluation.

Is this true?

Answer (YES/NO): NO